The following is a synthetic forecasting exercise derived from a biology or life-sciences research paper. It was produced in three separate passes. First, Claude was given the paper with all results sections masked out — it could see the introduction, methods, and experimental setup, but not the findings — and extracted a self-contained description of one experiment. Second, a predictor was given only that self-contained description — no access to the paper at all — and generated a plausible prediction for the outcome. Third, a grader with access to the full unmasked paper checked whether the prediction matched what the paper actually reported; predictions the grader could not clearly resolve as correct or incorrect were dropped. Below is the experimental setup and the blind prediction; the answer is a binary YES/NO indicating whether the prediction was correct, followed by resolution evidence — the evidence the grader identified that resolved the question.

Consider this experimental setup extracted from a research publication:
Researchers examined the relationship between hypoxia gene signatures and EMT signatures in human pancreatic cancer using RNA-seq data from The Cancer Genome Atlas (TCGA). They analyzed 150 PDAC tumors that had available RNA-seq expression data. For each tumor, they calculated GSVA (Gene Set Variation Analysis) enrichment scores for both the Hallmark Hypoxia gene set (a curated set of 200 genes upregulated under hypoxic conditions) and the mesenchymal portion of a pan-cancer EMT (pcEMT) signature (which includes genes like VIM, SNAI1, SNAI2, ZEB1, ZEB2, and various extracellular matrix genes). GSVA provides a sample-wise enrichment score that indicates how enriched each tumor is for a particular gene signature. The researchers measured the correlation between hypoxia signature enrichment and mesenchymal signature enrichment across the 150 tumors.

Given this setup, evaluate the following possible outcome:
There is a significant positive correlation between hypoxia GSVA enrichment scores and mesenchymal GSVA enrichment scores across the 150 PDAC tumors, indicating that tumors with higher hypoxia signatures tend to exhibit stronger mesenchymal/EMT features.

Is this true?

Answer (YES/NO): YES